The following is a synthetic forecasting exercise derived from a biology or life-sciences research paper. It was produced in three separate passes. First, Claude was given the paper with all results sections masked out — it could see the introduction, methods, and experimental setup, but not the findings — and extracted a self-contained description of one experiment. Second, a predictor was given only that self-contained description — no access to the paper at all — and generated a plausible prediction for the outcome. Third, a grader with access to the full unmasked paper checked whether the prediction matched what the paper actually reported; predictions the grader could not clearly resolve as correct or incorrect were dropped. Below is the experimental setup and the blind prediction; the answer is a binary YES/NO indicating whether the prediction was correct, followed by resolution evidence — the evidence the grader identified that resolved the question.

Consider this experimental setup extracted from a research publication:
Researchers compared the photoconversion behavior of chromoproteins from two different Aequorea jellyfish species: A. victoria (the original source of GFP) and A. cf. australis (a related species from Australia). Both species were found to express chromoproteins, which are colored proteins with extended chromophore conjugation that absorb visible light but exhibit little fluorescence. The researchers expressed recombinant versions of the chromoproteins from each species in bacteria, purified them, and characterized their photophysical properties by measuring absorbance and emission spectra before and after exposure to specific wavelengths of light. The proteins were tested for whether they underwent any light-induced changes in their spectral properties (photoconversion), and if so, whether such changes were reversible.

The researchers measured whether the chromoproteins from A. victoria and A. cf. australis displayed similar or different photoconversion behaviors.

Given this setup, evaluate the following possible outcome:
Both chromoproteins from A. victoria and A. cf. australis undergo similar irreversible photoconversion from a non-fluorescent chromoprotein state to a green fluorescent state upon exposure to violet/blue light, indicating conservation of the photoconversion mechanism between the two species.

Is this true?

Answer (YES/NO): NO